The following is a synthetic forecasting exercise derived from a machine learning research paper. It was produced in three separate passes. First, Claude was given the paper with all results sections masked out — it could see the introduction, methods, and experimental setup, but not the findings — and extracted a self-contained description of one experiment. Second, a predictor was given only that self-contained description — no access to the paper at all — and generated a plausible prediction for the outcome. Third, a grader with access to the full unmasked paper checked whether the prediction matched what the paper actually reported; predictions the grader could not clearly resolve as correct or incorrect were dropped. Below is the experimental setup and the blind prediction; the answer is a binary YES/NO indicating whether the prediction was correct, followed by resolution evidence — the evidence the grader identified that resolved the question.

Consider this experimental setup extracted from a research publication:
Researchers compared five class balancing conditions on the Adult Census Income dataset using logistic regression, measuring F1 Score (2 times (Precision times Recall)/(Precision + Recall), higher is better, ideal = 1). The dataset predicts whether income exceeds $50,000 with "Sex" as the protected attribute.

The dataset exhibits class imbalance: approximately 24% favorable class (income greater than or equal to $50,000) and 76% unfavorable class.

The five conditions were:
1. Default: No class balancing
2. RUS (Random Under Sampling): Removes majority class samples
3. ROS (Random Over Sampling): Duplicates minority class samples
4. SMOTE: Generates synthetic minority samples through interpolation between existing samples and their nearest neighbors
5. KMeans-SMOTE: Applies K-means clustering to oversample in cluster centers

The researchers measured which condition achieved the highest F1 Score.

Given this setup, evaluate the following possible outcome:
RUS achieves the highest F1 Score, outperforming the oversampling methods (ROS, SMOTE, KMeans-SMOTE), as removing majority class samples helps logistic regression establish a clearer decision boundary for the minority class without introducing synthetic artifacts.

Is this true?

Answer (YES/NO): NO